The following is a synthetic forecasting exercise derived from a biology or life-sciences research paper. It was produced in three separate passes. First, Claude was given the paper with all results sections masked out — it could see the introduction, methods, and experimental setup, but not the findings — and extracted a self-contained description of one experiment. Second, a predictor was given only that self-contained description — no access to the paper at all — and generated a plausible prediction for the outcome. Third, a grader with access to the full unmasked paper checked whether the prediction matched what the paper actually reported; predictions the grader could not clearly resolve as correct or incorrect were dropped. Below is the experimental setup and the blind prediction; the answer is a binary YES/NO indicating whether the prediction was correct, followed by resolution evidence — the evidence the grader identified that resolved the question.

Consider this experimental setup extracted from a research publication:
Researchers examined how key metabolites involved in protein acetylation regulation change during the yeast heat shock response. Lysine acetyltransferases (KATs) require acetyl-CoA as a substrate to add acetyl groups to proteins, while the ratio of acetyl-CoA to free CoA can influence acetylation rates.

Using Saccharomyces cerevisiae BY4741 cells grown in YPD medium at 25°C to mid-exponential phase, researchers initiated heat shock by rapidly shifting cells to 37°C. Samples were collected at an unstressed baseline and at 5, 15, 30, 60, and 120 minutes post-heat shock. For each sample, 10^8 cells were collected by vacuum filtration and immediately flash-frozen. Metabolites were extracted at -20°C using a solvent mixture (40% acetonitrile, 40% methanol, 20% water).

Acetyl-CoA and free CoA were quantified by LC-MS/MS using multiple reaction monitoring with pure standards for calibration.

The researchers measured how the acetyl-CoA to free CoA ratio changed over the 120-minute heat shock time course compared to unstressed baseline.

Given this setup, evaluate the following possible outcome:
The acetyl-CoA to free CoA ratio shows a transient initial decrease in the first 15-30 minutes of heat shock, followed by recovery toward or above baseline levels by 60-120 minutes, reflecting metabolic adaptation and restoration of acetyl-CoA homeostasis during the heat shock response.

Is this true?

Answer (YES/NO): NO